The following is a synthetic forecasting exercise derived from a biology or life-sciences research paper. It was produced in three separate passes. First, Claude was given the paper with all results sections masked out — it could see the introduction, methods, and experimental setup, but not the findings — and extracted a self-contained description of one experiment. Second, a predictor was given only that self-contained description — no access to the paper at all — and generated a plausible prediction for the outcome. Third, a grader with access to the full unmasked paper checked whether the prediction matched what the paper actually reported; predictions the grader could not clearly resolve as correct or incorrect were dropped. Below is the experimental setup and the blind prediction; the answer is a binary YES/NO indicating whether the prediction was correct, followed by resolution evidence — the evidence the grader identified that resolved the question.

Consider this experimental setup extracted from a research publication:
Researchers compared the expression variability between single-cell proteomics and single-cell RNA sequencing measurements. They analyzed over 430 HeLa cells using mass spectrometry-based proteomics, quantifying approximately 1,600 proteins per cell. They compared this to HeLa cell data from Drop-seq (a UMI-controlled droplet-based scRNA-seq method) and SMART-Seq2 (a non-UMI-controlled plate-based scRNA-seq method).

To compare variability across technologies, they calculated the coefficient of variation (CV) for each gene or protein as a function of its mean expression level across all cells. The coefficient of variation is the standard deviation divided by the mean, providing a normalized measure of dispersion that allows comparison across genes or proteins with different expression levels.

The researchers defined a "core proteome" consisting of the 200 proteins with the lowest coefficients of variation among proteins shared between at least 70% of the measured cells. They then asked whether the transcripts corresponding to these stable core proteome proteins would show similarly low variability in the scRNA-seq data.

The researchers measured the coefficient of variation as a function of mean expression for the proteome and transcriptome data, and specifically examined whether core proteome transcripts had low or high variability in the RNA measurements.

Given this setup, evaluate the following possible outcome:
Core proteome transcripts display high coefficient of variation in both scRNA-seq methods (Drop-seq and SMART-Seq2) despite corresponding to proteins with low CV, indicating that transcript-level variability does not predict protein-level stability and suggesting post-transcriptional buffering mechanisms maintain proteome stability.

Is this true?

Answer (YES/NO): NO